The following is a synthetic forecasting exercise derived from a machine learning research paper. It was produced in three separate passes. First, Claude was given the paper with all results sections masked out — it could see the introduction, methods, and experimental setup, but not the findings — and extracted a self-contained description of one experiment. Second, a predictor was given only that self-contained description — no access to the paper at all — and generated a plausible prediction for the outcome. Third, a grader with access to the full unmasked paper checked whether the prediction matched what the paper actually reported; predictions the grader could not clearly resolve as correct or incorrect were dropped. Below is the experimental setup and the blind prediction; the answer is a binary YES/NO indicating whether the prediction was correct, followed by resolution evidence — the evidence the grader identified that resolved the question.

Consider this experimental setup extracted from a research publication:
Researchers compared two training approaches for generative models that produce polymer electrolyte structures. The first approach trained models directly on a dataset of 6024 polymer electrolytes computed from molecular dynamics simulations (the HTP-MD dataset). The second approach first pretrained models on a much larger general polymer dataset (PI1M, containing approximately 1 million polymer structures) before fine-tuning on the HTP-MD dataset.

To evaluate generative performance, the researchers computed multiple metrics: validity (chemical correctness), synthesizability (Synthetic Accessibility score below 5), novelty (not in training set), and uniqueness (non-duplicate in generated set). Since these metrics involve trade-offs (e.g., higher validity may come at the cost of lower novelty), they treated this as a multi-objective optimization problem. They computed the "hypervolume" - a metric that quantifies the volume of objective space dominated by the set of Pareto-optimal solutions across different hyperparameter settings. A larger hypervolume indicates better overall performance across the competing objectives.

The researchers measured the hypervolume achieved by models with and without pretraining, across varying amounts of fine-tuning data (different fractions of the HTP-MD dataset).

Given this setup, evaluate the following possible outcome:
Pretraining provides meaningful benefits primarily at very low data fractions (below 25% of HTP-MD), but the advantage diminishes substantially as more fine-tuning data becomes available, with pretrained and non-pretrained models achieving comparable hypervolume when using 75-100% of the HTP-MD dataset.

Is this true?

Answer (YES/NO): NO